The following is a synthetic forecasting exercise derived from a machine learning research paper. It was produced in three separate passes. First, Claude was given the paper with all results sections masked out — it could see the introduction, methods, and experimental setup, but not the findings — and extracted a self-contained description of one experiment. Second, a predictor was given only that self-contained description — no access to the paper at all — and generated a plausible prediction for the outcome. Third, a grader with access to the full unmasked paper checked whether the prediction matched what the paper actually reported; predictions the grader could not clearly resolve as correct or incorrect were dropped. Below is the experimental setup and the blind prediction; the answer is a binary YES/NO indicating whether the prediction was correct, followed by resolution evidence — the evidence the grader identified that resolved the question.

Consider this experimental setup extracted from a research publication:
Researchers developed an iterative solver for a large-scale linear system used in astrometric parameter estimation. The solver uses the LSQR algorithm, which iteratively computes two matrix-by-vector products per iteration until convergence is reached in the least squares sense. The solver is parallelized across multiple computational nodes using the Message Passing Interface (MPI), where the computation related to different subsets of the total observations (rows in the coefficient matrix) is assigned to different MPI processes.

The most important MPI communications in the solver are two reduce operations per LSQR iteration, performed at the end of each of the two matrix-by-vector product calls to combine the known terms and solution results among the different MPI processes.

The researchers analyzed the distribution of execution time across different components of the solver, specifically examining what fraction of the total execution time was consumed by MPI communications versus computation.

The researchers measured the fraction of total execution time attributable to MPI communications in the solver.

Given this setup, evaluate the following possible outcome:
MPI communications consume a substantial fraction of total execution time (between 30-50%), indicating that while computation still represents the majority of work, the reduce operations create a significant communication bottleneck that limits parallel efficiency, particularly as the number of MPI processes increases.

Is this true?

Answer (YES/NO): NO